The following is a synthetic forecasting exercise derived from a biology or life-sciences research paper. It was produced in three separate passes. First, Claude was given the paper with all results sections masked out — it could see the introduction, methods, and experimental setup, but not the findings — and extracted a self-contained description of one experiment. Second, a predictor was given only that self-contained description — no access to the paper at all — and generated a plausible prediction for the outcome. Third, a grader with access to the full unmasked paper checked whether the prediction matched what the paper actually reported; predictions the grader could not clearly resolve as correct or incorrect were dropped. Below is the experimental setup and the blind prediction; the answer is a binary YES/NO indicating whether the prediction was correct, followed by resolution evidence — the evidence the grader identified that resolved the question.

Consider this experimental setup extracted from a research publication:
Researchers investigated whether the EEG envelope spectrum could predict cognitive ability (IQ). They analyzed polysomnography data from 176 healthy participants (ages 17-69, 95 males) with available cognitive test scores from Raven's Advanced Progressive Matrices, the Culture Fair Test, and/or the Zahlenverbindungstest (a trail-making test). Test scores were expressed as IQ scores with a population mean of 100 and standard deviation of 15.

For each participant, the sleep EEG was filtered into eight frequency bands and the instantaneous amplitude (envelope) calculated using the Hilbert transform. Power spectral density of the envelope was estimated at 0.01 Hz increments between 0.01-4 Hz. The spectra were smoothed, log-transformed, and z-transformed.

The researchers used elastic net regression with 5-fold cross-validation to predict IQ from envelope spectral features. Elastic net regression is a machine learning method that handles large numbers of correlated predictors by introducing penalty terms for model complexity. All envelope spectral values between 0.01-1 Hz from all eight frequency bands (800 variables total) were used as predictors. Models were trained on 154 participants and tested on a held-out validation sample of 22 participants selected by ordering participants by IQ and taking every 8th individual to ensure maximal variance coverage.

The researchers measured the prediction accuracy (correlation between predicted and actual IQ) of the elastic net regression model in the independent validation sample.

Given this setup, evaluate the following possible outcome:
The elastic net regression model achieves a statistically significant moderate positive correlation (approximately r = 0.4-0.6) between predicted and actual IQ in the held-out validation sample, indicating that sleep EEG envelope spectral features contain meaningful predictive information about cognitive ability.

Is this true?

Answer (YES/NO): NO